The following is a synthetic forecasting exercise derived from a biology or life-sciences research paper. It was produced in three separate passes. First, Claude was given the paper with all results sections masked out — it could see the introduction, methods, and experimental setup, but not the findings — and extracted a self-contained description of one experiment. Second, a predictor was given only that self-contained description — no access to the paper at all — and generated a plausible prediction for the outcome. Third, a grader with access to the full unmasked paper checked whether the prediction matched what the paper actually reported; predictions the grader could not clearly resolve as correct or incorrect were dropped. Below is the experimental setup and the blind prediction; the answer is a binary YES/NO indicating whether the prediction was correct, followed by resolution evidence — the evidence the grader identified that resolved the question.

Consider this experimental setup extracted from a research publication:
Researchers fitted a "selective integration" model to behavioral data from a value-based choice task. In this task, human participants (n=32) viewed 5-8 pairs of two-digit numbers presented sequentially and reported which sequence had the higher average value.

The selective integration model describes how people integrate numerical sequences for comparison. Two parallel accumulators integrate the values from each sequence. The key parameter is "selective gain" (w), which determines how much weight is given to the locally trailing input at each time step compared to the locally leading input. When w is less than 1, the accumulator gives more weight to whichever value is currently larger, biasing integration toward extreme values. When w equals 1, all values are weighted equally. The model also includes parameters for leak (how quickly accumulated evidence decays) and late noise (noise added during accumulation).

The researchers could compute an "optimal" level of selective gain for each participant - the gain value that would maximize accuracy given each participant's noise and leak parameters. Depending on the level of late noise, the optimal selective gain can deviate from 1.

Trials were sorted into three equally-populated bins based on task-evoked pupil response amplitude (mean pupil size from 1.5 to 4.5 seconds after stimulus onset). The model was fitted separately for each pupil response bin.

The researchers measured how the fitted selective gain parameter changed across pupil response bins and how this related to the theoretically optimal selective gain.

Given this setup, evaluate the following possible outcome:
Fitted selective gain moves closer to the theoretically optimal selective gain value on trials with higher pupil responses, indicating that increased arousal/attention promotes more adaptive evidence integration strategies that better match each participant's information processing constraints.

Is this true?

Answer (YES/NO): YES